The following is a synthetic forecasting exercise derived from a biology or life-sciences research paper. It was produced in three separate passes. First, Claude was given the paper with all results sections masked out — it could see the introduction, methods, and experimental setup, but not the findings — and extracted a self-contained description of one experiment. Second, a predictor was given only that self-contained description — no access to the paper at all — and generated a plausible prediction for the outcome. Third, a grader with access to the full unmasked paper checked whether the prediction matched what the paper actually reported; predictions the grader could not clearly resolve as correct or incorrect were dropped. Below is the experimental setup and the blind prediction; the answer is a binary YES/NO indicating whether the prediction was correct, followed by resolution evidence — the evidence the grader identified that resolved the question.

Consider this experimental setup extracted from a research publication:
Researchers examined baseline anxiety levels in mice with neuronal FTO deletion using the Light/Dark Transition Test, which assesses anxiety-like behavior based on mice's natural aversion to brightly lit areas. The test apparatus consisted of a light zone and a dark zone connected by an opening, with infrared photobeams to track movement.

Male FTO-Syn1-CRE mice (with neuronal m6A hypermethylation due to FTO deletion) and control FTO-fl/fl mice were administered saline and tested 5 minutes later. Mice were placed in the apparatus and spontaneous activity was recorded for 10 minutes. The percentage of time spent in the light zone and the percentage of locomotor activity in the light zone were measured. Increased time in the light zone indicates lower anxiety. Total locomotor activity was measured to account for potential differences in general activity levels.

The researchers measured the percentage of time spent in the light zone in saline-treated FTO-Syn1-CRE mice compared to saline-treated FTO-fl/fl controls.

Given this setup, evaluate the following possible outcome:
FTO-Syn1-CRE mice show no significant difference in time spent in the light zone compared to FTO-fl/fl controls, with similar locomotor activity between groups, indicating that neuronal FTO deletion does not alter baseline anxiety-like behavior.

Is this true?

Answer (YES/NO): NO